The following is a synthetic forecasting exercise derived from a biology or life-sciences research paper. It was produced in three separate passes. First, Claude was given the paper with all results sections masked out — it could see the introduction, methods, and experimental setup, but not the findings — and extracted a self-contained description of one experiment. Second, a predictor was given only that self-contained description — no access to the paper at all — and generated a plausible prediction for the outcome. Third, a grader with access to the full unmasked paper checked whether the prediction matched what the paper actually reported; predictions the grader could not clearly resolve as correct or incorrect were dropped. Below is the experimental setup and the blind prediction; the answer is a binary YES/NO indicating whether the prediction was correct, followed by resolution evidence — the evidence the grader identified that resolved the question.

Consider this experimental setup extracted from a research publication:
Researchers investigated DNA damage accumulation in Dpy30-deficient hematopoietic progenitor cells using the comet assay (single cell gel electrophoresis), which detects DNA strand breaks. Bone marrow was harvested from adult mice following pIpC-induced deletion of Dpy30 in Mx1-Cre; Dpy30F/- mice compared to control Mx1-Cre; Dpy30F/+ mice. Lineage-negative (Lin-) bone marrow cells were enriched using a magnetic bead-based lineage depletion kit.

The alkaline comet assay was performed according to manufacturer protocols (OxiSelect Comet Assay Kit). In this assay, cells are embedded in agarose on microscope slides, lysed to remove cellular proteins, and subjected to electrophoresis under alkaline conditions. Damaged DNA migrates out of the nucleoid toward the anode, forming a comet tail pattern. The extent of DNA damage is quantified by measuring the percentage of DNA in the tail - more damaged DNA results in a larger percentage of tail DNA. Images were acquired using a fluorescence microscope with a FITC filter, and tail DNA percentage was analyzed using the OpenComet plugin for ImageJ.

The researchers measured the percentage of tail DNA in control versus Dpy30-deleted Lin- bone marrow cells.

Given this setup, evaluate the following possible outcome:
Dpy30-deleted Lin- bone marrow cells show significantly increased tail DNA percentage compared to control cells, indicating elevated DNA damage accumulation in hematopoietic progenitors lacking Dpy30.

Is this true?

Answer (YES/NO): YES